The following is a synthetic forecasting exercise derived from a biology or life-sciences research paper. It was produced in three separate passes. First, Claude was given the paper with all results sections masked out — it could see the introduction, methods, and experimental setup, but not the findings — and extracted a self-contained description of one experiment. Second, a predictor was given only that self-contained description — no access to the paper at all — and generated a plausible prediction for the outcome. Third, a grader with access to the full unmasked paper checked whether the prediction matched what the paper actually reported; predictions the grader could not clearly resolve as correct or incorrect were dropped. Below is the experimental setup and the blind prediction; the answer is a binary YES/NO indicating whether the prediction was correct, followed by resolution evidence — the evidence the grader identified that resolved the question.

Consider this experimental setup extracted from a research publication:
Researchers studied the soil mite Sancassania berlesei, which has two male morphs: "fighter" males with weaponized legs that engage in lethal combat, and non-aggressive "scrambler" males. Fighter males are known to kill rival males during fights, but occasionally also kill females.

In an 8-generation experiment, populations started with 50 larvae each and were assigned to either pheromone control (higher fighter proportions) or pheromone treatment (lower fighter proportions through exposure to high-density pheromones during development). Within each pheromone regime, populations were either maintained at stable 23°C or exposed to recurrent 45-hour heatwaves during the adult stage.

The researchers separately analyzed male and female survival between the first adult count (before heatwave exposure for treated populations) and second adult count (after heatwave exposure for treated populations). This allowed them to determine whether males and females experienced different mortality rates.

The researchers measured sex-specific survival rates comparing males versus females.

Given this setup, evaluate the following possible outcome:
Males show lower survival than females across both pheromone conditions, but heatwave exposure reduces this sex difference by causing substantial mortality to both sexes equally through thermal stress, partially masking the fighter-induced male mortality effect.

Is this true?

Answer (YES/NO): NO